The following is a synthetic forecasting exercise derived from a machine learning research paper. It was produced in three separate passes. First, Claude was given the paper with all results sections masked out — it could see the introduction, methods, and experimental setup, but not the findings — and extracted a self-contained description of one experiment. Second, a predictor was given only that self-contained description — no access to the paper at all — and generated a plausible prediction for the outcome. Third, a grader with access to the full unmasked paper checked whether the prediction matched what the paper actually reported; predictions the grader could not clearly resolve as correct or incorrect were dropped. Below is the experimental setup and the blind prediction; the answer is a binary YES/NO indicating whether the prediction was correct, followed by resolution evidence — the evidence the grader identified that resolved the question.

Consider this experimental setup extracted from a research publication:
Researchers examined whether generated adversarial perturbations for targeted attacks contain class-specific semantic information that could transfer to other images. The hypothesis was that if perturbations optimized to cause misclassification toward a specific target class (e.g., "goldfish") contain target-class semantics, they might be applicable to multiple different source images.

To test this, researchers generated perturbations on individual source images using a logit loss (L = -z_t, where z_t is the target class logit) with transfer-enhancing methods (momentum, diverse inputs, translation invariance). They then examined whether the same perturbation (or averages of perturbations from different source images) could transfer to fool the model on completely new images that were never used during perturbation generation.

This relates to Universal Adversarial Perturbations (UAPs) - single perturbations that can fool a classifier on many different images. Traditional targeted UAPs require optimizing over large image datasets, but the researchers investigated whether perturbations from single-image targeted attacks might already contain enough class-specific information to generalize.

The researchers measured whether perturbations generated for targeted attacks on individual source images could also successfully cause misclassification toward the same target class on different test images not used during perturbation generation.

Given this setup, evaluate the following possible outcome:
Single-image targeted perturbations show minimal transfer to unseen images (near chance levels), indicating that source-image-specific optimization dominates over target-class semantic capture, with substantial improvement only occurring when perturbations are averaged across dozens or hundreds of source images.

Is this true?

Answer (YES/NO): NO